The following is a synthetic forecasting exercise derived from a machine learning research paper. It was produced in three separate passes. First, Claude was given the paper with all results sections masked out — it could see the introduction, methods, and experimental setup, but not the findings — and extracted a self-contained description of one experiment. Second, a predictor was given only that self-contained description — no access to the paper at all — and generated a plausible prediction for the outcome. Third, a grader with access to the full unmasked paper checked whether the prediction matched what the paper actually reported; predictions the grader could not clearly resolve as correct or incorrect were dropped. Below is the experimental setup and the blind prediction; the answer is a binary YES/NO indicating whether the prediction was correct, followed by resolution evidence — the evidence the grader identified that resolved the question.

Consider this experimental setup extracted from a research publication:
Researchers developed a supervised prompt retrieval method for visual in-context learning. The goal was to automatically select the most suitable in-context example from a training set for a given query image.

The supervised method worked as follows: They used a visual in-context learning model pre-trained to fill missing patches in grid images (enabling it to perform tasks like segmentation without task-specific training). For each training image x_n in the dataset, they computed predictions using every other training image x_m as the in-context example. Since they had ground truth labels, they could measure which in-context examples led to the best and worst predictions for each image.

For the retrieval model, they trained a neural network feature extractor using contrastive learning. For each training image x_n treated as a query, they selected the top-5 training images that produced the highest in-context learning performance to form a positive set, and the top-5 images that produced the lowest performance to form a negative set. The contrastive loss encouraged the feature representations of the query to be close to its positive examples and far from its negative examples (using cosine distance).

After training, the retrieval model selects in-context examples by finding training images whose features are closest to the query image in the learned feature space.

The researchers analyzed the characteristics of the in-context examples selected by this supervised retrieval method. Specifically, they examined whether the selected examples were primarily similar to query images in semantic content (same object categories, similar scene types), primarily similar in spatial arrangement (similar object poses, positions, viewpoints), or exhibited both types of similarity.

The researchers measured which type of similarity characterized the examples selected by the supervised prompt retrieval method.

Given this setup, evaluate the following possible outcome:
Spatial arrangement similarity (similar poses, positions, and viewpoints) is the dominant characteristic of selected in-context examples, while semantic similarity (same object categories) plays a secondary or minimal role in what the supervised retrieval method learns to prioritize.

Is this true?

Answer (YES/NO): NO